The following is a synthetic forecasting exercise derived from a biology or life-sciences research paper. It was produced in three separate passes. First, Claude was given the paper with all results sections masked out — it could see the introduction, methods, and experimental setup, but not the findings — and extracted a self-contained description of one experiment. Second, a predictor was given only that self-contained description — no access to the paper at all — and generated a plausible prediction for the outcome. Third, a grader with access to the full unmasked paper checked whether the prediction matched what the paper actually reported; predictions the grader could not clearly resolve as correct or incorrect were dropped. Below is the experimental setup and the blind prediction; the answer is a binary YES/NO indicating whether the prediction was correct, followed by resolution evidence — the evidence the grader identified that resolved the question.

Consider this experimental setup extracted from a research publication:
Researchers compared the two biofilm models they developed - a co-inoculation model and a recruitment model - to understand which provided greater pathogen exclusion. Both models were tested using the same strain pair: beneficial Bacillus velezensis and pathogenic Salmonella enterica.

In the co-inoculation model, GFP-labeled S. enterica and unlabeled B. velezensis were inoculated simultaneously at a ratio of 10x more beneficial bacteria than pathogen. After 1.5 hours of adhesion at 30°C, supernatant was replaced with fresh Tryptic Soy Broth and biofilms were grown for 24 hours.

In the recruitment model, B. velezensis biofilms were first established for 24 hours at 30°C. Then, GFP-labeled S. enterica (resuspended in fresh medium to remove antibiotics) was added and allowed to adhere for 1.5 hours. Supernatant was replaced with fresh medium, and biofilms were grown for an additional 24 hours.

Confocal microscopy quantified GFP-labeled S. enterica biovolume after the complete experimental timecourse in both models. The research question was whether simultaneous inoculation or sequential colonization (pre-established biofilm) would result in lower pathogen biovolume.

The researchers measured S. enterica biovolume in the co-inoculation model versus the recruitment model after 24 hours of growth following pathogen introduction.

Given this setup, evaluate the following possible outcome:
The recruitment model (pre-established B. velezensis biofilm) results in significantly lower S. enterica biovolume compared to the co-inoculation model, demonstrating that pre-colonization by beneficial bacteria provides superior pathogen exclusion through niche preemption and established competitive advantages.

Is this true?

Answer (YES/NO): YES